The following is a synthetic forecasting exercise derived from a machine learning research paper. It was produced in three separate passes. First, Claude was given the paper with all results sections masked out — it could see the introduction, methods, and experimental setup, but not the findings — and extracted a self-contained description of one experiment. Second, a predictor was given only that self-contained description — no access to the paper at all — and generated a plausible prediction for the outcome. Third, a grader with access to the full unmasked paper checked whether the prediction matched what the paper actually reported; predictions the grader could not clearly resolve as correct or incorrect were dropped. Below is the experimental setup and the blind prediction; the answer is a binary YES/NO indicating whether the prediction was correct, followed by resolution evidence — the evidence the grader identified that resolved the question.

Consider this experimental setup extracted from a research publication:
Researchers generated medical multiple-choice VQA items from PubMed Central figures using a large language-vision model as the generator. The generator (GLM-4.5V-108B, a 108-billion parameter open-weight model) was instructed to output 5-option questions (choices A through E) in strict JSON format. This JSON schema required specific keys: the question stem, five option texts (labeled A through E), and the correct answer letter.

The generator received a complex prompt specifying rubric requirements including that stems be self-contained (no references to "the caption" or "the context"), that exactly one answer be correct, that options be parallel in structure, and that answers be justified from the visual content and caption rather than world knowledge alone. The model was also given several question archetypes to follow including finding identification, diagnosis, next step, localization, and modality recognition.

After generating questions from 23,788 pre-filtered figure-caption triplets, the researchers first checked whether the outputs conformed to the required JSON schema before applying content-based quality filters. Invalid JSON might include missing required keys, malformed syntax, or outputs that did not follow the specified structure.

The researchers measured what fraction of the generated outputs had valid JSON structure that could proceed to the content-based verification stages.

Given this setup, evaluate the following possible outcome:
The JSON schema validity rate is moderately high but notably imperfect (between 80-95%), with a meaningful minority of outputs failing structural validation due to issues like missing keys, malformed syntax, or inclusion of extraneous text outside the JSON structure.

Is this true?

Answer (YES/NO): NO